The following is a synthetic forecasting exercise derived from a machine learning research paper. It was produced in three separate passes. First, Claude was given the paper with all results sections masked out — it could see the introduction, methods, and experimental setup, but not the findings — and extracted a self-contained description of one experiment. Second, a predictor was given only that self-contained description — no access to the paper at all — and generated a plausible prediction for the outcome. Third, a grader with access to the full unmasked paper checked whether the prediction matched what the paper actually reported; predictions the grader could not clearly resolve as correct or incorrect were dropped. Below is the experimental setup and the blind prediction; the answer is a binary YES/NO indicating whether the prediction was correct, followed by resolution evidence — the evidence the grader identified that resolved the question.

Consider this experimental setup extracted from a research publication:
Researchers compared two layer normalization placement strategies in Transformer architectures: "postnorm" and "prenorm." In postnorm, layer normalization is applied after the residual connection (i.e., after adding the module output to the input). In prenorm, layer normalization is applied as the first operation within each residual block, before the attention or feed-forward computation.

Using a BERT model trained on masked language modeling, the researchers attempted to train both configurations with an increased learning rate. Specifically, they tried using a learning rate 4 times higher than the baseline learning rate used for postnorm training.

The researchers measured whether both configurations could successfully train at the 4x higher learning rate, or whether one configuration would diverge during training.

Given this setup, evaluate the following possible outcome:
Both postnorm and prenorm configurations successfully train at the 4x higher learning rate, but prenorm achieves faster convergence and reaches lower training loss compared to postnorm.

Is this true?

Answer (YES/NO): NO